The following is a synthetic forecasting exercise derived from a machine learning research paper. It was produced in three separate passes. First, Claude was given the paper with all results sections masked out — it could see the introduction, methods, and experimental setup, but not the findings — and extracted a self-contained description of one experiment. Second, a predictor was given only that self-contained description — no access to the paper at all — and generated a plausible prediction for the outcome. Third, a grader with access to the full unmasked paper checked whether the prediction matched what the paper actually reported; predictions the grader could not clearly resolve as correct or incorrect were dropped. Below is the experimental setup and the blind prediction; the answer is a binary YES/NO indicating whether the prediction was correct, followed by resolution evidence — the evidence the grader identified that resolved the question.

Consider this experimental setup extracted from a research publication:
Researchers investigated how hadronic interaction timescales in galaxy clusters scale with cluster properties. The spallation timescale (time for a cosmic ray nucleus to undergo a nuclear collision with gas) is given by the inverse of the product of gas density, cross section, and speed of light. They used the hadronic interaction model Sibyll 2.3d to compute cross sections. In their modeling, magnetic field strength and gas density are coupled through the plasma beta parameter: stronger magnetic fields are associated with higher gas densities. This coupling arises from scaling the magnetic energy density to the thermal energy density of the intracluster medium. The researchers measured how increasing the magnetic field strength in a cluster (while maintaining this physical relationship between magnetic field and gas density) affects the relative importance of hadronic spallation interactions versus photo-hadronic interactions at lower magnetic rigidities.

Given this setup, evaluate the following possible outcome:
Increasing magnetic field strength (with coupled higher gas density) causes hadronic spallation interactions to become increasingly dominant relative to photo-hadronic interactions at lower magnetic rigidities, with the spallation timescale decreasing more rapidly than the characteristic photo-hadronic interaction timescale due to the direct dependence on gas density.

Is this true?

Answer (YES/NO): YES